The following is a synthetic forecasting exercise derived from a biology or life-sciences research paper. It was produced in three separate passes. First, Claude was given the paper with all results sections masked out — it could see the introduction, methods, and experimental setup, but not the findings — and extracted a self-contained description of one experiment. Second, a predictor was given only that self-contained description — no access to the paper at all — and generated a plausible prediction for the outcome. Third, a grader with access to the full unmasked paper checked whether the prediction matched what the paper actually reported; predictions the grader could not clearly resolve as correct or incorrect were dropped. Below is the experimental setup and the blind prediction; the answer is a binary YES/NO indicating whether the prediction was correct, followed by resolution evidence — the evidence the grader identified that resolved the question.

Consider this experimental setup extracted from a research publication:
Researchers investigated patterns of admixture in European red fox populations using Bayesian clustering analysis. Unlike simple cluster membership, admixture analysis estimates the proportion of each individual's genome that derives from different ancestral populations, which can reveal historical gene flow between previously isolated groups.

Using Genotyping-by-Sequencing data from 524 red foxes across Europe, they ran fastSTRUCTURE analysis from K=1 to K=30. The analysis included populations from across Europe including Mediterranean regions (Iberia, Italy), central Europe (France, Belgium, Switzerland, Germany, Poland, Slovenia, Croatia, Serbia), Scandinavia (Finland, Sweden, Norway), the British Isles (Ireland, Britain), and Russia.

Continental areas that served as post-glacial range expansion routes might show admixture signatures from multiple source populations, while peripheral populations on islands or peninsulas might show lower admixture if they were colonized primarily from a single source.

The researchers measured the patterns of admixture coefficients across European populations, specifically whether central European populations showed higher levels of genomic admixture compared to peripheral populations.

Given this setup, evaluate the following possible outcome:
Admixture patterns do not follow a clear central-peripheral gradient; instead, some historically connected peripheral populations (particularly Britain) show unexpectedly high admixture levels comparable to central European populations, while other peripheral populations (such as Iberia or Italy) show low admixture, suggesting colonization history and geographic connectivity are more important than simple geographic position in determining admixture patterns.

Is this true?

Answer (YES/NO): NO